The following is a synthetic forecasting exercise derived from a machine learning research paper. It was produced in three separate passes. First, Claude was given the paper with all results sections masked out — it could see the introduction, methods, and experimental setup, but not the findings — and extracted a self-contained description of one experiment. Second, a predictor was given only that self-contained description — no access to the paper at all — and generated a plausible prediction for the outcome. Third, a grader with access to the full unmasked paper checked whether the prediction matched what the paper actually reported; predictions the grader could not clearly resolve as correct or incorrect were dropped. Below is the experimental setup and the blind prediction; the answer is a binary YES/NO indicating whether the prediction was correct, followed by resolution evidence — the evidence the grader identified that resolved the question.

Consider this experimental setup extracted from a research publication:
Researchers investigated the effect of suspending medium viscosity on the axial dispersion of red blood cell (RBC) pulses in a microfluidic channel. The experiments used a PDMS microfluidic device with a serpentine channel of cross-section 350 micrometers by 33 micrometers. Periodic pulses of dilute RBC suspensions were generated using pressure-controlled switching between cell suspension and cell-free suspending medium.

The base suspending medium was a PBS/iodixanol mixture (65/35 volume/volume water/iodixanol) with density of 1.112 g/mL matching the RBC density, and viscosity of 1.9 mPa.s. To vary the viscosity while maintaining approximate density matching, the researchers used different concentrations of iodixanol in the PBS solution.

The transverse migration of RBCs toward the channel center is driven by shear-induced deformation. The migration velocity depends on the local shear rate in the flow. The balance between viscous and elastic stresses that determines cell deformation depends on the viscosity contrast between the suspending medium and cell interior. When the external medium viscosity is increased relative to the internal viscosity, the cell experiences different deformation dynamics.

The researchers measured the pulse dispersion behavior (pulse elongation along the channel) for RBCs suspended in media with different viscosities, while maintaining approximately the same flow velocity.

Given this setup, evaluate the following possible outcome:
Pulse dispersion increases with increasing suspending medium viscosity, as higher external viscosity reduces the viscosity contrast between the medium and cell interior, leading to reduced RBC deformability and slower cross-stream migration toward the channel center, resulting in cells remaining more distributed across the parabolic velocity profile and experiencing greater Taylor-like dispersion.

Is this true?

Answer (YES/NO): NO